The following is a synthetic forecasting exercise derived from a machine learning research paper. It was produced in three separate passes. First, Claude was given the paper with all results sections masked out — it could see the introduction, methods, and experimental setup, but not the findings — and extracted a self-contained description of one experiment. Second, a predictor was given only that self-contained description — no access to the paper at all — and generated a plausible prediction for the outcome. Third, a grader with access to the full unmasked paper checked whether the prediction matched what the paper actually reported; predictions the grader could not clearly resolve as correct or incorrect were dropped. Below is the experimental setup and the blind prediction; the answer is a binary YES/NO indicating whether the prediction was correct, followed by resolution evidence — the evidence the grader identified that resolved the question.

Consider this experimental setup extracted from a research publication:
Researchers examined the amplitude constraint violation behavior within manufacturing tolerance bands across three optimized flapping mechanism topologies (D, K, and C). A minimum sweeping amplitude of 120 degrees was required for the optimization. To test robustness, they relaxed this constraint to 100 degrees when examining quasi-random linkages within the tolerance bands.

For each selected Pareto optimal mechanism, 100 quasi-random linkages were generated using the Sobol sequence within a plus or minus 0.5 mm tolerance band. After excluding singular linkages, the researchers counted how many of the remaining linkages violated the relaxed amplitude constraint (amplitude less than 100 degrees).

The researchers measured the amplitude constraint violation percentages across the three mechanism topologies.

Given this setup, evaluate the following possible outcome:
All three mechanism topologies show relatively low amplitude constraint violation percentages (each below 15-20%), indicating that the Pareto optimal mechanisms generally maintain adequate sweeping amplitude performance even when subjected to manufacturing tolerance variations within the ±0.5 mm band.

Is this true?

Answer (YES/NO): NO